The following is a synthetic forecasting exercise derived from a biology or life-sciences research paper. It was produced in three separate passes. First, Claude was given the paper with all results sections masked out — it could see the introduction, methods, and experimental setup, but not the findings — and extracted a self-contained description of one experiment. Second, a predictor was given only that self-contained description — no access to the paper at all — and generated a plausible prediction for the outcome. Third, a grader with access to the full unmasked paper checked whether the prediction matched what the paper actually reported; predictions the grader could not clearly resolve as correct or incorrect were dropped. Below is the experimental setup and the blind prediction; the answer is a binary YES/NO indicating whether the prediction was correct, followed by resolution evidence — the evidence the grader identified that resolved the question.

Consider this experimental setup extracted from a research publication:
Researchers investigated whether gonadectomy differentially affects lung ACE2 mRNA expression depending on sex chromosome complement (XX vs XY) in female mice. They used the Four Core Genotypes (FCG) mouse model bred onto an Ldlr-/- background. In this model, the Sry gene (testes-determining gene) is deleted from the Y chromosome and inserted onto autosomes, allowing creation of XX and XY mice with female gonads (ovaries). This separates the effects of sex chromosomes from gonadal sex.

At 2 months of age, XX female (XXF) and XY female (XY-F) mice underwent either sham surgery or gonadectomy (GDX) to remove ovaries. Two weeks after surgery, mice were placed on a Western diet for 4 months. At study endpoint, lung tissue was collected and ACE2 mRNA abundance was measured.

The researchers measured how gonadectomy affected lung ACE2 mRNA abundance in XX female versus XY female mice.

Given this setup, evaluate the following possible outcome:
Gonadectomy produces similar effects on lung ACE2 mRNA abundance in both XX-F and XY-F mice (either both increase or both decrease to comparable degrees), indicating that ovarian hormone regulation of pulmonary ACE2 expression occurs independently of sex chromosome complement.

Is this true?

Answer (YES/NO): NO